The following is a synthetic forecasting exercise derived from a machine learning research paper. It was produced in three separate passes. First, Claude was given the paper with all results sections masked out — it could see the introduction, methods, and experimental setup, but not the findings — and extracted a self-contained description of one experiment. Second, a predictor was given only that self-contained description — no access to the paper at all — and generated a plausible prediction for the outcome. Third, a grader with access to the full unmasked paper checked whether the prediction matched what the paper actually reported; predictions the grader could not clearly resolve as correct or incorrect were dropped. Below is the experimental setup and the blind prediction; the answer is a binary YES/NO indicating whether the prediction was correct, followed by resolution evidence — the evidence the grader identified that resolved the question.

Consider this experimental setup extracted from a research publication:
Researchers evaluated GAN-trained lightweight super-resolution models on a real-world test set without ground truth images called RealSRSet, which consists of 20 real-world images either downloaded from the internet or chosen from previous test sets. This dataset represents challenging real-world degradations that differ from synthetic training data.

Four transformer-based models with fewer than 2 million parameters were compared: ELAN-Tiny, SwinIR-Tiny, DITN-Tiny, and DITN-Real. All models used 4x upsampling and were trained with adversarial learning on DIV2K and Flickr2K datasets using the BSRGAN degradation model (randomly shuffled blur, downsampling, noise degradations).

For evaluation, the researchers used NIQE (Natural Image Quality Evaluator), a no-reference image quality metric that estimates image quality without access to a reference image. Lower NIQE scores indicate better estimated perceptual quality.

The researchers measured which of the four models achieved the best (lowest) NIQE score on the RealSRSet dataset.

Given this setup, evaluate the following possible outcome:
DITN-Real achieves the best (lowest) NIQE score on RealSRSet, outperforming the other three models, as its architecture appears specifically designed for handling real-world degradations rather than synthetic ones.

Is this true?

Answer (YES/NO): NO